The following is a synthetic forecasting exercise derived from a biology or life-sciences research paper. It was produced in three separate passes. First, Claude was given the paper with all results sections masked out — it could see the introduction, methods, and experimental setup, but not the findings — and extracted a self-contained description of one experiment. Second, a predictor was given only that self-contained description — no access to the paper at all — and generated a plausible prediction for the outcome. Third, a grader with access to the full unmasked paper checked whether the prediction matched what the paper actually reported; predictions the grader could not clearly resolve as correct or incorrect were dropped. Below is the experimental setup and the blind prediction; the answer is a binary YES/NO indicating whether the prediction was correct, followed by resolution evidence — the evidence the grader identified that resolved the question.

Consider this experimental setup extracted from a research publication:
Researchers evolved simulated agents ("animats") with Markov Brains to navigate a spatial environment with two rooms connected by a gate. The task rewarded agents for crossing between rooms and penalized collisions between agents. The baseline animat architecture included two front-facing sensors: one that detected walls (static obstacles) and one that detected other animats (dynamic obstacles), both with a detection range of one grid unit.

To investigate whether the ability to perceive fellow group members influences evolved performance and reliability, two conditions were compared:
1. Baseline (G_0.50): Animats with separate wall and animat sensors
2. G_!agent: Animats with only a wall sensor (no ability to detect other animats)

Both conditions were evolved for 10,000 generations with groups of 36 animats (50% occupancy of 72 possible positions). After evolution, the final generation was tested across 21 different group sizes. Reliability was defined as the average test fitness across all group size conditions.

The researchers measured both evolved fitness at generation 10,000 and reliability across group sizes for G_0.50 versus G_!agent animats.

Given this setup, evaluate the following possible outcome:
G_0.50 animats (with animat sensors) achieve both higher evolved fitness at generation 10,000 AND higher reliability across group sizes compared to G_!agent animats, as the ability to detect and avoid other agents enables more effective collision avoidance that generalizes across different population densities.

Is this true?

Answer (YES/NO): YES